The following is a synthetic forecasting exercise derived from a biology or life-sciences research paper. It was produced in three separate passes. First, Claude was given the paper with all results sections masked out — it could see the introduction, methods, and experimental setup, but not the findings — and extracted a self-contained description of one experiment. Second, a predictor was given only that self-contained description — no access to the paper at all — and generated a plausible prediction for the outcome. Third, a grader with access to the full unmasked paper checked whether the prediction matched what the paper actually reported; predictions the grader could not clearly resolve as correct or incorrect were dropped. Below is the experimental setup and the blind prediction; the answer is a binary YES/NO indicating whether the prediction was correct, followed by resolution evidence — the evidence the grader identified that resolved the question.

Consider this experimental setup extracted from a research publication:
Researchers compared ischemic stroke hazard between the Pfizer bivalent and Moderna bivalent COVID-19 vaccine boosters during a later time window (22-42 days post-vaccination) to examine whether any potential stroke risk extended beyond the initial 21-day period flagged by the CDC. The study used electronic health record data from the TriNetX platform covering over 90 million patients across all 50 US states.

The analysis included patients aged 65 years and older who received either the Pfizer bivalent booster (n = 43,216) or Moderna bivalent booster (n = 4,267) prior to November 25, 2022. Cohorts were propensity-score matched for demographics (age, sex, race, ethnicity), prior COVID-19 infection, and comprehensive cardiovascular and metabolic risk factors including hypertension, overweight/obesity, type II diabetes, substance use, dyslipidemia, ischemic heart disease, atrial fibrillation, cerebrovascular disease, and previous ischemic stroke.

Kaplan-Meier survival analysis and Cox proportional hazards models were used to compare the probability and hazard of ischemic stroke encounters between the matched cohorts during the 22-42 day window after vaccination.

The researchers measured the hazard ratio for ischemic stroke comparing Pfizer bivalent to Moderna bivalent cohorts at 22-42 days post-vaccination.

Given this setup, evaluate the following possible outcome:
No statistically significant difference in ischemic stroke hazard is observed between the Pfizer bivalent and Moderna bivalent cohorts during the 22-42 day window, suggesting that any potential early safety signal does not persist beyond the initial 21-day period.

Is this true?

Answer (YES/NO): YES